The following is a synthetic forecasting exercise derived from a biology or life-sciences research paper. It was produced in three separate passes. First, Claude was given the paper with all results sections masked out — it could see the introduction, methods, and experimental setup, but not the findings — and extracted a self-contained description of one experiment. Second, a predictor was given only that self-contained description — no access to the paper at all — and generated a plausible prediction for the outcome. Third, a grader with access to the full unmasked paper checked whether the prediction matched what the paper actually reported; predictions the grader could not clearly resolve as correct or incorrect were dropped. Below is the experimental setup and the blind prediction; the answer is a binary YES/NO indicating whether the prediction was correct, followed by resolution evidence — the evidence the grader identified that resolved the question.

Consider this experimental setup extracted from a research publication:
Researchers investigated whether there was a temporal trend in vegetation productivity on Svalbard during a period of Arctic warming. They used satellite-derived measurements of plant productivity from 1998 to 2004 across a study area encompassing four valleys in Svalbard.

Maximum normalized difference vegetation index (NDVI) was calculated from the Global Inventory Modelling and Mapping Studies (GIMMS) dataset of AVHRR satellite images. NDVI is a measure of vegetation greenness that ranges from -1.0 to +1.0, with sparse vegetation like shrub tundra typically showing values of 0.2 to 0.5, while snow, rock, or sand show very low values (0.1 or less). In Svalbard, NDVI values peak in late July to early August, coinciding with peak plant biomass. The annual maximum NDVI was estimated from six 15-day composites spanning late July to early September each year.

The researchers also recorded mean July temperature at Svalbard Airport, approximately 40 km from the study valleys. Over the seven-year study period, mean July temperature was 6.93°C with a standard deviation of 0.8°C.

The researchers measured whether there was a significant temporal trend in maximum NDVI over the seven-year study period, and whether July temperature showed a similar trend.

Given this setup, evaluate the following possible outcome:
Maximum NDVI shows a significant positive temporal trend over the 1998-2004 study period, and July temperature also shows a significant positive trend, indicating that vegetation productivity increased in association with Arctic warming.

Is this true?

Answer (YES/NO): NO